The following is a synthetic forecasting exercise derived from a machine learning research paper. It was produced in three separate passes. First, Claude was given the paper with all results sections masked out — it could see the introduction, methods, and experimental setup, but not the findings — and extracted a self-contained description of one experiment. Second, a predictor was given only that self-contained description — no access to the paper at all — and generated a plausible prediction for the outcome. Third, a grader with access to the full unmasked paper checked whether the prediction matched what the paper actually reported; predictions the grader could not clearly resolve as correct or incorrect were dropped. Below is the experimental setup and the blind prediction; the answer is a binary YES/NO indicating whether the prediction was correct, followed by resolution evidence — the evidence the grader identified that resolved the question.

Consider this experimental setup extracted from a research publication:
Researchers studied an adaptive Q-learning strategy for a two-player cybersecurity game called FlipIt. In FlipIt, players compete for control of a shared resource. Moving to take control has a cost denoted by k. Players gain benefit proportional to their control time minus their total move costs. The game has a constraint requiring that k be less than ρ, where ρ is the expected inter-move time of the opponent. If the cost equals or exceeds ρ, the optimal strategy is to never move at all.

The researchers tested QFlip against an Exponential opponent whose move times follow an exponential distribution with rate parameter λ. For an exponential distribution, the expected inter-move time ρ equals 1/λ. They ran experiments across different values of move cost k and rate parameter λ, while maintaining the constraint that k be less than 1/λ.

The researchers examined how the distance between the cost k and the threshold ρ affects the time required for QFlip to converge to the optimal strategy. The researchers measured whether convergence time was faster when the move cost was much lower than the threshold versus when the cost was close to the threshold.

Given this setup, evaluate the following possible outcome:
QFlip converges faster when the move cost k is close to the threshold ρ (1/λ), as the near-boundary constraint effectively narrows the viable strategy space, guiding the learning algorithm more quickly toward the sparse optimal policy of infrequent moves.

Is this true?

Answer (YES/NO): NO